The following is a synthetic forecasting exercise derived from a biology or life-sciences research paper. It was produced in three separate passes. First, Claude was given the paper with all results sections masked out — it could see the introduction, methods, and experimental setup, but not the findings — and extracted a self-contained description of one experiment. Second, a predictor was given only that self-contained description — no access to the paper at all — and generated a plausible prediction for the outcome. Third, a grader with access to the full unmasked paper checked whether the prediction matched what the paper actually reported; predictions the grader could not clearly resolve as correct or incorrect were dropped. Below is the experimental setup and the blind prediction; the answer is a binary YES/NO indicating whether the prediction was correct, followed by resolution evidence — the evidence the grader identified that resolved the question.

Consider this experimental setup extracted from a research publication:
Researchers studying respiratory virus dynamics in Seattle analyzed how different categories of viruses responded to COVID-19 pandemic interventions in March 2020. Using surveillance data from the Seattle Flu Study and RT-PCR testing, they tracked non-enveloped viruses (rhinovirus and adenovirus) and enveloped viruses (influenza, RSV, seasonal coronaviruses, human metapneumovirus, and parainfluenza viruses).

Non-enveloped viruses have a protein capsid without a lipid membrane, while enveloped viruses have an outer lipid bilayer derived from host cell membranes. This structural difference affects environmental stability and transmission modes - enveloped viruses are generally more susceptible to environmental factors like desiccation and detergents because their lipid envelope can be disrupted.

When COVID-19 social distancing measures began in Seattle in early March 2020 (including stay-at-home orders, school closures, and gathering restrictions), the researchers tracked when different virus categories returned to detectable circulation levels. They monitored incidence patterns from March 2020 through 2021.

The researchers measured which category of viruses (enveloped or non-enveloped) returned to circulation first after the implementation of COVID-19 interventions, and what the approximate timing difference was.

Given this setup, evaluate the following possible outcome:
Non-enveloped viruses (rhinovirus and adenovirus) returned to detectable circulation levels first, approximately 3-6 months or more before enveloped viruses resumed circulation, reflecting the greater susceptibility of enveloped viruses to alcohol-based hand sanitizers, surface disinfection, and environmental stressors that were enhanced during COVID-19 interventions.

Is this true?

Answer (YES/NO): YES